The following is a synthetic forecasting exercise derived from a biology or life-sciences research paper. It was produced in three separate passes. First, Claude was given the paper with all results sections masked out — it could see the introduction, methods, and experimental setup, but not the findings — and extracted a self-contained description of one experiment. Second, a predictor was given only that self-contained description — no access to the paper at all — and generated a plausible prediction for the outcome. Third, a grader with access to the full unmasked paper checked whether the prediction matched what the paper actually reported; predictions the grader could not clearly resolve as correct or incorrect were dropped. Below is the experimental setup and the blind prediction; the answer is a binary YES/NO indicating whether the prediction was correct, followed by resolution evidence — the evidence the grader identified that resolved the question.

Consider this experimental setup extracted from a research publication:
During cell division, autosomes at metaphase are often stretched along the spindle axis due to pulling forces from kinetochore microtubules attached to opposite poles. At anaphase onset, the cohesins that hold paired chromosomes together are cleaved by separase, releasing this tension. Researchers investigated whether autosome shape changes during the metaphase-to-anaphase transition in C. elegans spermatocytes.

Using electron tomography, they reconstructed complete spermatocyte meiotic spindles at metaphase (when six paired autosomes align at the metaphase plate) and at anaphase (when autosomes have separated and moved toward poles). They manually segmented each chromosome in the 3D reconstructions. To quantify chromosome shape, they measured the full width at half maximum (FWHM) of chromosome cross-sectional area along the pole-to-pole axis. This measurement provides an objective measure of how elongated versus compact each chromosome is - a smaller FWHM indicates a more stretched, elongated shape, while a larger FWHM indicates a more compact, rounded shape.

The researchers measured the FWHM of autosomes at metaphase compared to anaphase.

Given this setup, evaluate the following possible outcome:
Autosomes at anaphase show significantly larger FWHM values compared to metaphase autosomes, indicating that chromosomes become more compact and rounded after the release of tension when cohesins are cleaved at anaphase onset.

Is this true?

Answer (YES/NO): NO